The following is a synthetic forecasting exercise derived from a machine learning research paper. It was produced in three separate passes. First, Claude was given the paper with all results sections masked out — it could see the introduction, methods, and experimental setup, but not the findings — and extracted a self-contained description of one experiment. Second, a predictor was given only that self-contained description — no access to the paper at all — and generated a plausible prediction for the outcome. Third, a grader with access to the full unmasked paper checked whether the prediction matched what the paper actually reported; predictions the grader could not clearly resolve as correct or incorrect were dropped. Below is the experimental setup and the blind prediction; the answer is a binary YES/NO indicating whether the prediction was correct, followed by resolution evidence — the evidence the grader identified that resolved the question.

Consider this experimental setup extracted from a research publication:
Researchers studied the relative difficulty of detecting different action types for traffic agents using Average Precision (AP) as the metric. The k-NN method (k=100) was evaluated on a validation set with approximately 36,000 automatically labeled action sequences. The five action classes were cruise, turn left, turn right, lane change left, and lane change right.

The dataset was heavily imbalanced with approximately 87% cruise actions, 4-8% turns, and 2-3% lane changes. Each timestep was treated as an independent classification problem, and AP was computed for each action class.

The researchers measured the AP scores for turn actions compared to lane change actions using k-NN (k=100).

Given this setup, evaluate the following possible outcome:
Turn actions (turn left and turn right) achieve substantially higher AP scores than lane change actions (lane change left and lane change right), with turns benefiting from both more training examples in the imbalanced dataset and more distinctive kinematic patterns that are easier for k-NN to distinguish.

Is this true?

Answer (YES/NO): NO